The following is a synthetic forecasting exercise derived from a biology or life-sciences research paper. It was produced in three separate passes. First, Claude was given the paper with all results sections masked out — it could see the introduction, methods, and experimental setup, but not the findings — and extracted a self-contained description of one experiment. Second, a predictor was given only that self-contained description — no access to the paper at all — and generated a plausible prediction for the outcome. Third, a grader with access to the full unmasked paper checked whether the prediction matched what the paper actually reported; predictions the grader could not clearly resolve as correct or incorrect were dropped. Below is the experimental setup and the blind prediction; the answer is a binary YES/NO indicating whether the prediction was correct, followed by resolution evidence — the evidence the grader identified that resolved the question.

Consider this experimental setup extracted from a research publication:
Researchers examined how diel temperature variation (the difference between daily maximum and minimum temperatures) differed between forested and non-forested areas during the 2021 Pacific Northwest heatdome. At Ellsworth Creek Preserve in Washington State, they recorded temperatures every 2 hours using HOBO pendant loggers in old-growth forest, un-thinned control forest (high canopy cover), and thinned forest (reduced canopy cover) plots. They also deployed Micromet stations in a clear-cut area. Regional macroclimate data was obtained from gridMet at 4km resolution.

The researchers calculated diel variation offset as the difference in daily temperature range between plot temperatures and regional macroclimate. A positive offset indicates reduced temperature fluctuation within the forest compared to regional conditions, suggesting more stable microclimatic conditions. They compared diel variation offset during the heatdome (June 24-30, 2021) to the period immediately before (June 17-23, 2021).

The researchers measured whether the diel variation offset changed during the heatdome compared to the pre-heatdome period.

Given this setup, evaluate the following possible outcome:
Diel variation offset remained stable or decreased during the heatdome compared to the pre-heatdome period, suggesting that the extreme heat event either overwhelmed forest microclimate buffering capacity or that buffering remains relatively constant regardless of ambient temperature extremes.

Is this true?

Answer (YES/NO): YES